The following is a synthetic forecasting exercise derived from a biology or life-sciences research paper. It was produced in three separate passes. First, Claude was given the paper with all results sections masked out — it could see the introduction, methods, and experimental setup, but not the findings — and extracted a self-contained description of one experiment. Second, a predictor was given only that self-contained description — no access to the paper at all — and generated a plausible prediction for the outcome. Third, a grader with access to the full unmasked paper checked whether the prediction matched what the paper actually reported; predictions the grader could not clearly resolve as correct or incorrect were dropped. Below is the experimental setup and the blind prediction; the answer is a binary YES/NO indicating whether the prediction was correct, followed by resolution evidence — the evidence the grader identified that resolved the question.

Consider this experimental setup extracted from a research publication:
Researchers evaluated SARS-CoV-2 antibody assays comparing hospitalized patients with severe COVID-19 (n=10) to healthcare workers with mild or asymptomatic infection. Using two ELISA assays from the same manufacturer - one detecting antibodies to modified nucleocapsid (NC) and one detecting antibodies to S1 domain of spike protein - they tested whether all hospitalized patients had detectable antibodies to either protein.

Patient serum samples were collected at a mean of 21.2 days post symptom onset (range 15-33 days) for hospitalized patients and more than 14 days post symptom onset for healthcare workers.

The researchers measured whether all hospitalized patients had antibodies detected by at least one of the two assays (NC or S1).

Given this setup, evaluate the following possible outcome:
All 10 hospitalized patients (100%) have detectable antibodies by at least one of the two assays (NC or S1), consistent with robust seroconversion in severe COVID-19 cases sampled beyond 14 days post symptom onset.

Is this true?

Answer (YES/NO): YES